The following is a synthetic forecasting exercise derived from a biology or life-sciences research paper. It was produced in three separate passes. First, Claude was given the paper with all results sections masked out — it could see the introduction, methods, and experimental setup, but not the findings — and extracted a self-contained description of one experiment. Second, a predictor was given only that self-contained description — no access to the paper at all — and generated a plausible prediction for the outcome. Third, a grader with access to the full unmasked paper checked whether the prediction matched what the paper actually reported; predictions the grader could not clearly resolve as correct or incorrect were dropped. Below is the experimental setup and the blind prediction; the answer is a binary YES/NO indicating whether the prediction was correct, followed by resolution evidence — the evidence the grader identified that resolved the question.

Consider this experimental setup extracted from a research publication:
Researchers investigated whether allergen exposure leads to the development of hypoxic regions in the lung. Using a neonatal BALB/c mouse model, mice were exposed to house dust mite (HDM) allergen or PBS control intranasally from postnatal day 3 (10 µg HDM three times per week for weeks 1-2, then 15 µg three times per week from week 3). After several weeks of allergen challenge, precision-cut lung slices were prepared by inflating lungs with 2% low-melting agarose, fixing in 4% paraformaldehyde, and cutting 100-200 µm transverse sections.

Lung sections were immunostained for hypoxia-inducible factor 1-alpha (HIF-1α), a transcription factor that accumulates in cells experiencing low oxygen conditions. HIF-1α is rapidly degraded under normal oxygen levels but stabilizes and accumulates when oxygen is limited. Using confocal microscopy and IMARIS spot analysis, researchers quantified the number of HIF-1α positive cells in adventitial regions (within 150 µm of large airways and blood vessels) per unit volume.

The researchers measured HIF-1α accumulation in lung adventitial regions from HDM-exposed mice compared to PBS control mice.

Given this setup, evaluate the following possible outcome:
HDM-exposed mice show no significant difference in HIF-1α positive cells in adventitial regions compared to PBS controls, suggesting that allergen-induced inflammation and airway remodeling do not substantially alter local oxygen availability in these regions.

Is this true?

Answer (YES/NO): NO